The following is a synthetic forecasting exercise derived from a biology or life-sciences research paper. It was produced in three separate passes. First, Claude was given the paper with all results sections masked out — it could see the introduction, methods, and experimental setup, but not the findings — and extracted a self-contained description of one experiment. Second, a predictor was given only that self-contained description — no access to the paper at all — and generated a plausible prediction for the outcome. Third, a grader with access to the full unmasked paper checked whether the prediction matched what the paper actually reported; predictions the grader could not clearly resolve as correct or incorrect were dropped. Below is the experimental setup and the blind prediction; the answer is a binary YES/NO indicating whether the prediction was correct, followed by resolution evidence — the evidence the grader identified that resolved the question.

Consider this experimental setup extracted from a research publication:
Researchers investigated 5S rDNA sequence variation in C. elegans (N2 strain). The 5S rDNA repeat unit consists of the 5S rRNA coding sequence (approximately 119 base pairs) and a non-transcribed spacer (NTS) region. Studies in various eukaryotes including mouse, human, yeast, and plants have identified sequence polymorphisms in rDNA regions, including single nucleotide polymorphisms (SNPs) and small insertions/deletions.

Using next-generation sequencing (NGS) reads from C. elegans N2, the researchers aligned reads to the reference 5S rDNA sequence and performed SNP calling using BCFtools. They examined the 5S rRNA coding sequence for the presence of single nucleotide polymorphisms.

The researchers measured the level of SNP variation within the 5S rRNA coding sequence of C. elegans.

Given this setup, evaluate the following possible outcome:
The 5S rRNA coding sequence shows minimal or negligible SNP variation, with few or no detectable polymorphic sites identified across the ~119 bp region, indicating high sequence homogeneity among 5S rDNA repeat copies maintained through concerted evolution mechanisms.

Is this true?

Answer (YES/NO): YES